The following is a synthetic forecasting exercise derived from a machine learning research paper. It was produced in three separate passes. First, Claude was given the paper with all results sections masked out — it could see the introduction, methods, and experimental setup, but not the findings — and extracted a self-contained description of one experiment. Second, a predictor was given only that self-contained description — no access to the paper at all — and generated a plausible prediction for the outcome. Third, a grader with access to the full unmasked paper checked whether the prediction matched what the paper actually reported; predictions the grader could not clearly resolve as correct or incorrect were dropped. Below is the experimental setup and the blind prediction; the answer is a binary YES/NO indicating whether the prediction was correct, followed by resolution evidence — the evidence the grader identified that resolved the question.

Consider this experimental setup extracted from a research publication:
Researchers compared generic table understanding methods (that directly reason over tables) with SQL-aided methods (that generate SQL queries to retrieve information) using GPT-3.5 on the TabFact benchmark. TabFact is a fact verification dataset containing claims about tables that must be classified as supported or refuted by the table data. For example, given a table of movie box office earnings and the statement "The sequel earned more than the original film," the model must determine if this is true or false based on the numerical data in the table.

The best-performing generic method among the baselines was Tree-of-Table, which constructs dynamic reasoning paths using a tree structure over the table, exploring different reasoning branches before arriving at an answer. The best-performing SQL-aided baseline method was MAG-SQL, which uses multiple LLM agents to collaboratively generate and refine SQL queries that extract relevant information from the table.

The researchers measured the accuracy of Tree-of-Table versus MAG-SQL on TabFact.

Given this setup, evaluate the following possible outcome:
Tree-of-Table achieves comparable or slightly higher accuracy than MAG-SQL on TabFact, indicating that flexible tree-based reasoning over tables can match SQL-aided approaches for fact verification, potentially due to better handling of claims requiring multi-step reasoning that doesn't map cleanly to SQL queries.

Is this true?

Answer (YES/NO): YES